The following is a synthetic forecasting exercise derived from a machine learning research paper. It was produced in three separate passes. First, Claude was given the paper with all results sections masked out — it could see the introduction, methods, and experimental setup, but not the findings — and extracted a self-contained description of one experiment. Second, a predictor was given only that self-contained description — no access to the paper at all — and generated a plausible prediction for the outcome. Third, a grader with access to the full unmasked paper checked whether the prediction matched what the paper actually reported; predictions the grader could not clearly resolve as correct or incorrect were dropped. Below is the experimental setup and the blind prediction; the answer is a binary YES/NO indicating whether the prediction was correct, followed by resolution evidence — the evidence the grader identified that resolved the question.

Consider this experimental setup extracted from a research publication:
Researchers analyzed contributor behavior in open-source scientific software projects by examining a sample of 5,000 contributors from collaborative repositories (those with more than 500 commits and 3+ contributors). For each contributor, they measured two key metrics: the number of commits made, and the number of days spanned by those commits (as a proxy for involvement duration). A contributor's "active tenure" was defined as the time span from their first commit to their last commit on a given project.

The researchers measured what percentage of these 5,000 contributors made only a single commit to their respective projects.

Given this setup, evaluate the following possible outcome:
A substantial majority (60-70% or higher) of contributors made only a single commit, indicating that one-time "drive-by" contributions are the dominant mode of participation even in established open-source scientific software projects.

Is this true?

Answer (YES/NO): NO